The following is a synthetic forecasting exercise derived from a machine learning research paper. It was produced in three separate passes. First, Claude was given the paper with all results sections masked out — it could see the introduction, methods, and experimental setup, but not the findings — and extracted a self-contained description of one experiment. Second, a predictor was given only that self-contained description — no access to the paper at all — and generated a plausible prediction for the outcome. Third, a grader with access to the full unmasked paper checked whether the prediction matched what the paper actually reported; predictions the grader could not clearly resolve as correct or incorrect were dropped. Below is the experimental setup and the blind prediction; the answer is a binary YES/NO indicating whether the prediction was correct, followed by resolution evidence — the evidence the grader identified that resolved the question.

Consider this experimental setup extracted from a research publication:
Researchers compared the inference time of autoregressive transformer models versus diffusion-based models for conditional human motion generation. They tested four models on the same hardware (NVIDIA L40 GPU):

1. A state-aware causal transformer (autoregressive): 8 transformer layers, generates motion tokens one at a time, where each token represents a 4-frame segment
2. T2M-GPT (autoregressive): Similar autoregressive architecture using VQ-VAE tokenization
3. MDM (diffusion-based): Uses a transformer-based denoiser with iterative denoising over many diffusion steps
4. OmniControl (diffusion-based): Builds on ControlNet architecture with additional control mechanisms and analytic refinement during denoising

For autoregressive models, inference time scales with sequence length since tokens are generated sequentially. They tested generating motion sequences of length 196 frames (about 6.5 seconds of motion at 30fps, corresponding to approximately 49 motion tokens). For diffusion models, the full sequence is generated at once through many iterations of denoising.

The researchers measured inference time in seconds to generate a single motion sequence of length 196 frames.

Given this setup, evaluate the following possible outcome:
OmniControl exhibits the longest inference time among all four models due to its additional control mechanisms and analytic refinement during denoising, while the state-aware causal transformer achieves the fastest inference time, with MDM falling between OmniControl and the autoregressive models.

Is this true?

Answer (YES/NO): NO